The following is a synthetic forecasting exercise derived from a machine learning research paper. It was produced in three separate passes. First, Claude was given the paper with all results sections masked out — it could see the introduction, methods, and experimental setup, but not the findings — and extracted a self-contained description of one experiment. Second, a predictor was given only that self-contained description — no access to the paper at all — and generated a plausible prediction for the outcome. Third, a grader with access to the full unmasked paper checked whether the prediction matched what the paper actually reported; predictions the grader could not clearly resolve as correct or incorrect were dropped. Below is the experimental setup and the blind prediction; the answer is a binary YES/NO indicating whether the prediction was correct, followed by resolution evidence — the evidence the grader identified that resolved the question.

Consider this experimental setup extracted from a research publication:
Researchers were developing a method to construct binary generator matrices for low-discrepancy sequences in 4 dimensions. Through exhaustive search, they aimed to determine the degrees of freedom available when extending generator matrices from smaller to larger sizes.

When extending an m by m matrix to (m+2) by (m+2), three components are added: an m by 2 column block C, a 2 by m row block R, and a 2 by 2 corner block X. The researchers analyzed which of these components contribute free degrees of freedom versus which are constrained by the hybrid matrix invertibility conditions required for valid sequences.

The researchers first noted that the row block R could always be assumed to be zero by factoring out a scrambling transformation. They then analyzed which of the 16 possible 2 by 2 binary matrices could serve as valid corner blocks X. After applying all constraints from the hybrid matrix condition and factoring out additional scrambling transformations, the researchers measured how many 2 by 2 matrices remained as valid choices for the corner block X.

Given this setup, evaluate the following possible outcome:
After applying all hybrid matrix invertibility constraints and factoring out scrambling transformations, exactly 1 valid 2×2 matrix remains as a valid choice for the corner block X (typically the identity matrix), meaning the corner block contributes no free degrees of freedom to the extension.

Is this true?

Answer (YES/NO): NO